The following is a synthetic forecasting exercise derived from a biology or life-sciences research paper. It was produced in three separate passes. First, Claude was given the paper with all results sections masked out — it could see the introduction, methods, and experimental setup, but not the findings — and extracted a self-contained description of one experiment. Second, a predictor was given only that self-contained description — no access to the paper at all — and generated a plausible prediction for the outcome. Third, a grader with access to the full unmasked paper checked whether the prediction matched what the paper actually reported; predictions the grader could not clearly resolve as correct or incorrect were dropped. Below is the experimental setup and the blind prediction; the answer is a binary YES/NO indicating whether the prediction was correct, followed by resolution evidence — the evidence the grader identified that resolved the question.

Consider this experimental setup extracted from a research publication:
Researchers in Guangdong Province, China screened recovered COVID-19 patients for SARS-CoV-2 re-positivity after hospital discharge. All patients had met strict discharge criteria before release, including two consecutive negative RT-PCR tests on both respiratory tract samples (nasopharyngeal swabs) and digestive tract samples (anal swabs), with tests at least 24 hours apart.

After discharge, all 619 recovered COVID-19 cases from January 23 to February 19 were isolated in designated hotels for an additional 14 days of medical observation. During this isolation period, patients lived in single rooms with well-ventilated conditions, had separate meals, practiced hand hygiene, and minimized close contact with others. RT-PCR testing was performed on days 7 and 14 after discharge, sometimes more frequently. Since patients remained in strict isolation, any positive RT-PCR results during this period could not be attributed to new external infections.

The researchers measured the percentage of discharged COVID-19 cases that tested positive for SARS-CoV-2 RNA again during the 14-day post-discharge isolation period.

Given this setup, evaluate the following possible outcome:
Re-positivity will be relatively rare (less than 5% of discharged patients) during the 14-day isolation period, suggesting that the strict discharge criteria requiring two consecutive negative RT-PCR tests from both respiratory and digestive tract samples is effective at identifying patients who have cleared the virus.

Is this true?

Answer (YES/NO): NO